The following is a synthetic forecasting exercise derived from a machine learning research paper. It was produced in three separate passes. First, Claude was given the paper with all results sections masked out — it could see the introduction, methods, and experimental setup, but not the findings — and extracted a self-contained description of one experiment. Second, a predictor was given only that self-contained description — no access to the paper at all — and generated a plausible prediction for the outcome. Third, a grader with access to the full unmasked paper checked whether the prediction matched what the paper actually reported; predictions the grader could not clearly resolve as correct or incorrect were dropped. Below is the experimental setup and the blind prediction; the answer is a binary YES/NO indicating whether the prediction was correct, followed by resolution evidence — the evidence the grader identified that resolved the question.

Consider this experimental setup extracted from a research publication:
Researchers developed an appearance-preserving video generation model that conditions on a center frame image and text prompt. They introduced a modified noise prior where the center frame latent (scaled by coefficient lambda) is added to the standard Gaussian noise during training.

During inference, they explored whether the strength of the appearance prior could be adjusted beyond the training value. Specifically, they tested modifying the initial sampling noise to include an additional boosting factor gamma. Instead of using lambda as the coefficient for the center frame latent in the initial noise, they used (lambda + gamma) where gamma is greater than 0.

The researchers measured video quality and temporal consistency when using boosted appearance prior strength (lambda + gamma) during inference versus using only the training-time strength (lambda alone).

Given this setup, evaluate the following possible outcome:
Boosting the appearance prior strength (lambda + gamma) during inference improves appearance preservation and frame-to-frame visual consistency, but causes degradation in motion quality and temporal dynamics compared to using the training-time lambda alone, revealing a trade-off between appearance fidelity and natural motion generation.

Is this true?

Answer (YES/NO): NO